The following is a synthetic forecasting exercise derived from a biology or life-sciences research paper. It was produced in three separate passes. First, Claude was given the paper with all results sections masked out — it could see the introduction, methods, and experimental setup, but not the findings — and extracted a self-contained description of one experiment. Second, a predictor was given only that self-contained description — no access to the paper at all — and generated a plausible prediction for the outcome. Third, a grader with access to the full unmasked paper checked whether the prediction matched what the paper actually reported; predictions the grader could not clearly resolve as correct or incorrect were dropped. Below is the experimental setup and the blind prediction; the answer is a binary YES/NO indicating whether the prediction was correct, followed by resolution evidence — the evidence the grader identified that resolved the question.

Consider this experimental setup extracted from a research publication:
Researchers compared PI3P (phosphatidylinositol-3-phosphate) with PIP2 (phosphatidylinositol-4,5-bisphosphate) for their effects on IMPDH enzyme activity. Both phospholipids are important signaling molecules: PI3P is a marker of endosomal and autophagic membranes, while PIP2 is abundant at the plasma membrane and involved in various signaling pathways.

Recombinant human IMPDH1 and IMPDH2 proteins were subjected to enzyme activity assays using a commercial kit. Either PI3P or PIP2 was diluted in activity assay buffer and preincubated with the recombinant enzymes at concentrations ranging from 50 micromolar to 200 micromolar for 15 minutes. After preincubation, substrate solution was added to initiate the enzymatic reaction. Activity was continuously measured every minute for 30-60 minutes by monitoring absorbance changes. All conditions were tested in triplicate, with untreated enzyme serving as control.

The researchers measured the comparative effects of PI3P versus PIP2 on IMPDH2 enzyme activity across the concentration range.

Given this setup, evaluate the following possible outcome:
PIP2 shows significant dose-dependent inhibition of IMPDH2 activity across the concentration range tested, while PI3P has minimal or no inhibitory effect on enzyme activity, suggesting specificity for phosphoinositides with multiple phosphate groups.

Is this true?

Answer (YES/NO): NO